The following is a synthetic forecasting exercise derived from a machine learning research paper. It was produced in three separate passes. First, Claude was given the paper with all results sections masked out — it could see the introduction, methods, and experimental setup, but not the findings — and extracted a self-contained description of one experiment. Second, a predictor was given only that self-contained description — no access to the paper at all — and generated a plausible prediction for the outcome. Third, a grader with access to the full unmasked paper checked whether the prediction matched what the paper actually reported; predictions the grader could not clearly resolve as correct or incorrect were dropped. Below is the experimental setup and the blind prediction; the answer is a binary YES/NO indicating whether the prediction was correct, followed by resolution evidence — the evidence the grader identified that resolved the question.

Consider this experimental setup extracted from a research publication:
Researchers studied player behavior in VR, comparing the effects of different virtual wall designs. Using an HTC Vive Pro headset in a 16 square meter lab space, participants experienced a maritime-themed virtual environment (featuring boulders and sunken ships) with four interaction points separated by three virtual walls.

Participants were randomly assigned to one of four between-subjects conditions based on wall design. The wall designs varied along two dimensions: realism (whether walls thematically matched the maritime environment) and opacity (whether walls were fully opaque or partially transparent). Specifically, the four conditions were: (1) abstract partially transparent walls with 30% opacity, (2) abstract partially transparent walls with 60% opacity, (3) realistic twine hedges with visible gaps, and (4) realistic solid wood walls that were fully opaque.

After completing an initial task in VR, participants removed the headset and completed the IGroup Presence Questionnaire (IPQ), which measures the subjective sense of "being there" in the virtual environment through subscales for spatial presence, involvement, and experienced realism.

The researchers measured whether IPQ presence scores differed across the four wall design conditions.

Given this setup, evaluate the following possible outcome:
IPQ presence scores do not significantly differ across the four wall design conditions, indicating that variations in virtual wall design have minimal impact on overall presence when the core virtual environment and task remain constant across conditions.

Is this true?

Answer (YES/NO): NO